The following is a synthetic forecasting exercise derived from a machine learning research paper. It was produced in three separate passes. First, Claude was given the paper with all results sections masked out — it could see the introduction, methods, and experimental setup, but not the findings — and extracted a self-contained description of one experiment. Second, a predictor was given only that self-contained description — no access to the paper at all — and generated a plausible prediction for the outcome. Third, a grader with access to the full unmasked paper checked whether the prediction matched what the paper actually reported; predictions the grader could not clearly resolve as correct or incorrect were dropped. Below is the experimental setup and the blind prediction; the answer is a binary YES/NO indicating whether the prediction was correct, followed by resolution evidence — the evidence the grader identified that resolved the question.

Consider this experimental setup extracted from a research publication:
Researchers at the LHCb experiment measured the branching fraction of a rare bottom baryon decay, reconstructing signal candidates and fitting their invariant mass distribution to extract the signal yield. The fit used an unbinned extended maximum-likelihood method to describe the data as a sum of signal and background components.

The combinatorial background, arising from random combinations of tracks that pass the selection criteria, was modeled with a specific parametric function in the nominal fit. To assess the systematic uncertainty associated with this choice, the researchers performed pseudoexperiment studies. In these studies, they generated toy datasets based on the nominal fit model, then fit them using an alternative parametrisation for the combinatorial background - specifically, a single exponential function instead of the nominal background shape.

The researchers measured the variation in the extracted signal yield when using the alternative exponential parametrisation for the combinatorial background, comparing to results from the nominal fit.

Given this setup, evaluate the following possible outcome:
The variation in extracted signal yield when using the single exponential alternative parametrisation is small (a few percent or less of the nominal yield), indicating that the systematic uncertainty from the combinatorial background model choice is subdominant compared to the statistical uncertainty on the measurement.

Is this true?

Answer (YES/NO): YES